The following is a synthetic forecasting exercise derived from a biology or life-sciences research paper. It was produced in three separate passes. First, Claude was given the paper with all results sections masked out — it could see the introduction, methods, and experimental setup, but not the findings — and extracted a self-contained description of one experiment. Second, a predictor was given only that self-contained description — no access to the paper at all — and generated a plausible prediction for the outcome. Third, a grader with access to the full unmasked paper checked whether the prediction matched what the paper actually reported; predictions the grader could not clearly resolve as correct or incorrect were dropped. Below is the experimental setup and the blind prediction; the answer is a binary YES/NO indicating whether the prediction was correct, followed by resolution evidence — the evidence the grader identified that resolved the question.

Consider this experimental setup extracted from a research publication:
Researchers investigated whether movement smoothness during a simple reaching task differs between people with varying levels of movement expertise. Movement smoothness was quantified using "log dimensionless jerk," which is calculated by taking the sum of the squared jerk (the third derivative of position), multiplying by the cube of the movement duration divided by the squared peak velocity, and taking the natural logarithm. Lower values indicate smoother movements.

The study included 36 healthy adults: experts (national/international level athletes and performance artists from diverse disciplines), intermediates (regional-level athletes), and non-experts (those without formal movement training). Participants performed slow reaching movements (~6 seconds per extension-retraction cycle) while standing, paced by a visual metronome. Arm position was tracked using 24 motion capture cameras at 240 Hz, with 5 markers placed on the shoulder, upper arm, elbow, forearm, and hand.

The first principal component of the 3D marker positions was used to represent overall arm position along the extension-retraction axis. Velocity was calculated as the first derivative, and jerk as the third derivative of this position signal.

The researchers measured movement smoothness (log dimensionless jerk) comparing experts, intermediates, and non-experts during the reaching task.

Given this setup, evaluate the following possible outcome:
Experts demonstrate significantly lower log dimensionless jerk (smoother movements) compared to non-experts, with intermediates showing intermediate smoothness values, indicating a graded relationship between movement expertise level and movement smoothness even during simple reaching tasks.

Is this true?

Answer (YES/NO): NO